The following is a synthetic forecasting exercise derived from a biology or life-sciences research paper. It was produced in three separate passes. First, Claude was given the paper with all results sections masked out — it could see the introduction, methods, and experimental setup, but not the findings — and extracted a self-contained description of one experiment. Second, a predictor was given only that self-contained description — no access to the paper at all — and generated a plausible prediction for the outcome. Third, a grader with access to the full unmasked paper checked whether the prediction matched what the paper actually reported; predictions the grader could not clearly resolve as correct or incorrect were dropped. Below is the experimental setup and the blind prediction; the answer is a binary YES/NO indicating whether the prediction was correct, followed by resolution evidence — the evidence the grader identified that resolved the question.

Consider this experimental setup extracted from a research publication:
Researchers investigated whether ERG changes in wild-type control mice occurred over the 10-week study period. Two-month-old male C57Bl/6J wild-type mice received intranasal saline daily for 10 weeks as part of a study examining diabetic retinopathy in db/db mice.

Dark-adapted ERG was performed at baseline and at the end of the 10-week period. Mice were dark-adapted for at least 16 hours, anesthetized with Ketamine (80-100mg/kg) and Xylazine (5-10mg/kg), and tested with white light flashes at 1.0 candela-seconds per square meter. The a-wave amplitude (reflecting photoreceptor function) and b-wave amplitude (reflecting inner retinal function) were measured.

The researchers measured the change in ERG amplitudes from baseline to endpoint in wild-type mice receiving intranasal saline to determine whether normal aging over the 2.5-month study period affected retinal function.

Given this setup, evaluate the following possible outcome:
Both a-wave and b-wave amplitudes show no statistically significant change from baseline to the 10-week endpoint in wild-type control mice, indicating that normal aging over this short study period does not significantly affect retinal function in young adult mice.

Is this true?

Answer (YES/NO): YES